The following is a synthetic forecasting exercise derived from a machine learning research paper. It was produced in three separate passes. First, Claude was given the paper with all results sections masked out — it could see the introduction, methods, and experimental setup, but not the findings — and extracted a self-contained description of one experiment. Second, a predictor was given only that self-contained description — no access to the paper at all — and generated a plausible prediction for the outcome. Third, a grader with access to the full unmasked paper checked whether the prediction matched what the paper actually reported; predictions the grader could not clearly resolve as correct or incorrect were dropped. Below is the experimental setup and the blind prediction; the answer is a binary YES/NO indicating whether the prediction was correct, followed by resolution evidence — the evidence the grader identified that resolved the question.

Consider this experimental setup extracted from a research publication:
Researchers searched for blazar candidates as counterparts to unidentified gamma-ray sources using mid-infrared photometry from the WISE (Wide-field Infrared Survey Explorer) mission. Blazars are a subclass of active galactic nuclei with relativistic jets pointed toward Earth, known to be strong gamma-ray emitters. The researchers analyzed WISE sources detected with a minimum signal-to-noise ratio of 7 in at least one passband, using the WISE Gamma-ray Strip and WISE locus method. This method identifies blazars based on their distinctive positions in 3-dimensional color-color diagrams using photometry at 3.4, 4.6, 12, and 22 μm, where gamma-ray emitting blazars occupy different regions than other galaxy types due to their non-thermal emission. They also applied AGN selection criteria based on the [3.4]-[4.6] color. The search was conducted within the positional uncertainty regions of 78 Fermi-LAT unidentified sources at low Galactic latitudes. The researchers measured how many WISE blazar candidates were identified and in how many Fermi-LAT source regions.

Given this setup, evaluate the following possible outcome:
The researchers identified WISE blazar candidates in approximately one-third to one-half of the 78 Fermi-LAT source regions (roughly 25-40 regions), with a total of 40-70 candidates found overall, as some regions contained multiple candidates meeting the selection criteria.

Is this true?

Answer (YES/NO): NO